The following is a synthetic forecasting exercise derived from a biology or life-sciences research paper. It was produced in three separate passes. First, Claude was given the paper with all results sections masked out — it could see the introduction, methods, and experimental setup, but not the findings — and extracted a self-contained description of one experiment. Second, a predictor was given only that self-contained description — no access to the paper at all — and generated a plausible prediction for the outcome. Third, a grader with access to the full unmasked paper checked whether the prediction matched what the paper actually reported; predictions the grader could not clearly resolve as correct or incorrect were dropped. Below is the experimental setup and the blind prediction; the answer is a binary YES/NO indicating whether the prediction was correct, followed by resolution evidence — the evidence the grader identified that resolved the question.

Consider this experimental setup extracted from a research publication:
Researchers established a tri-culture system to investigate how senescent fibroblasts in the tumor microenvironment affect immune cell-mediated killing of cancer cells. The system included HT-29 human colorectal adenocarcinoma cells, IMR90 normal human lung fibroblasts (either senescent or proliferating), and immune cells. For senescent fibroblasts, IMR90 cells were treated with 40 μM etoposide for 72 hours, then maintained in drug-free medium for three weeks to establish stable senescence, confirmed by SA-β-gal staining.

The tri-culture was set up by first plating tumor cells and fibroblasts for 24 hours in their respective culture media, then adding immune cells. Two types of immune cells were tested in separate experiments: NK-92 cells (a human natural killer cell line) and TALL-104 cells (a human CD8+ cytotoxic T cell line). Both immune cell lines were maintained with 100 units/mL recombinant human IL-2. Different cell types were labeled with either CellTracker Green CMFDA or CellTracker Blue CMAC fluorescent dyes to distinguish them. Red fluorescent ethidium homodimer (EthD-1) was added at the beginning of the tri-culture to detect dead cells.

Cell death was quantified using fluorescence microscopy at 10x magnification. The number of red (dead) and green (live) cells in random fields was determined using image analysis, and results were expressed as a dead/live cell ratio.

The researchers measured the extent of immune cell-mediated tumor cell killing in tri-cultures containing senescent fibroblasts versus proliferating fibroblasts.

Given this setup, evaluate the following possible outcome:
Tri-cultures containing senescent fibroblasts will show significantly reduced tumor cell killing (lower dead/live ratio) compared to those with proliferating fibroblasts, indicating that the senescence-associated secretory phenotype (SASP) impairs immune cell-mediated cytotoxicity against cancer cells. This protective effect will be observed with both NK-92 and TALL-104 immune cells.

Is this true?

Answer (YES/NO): YES